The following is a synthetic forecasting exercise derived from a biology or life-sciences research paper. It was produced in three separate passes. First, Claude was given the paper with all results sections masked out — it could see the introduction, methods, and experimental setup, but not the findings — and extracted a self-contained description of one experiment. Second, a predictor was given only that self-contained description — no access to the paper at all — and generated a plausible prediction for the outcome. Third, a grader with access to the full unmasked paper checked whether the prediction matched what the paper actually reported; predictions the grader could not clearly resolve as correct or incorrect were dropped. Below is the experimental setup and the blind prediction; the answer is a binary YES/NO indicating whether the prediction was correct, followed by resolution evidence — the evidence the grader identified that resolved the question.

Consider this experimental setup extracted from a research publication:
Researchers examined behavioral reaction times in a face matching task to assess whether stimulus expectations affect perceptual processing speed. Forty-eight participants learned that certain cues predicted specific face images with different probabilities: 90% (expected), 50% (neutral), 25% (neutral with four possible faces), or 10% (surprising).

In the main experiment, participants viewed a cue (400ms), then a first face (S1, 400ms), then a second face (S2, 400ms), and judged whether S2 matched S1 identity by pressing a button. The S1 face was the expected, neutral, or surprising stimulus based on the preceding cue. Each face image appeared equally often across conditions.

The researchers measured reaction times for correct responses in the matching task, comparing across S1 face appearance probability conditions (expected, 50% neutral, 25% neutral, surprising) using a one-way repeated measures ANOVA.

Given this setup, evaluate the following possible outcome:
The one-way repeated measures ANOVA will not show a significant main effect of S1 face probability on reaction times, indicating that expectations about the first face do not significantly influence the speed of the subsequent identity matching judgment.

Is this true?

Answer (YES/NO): YES